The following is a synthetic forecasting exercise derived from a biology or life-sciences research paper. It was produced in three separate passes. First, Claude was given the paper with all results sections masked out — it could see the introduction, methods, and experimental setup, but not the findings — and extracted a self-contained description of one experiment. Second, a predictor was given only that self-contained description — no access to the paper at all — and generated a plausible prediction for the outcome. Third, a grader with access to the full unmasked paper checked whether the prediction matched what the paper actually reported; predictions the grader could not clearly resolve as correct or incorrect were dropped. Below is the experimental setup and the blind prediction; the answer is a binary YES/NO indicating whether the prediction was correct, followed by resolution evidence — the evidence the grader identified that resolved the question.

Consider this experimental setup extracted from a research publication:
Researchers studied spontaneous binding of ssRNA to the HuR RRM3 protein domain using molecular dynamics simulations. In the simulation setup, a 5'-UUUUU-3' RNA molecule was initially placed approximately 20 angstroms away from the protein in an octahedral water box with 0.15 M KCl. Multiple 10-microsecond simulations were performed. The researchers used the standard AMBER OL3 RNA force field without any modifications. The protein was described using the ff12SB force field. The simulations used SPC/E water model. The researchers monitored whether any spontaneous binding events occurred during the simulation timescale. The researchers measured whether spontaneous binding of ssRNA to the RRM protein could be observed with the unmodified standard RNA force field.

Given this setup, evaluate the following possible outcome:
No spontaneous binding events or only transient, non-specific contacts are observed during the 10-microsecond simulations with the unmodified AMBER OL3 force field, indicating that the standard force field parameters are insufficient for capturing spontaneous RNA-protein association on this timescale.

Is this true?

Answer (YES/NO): NO